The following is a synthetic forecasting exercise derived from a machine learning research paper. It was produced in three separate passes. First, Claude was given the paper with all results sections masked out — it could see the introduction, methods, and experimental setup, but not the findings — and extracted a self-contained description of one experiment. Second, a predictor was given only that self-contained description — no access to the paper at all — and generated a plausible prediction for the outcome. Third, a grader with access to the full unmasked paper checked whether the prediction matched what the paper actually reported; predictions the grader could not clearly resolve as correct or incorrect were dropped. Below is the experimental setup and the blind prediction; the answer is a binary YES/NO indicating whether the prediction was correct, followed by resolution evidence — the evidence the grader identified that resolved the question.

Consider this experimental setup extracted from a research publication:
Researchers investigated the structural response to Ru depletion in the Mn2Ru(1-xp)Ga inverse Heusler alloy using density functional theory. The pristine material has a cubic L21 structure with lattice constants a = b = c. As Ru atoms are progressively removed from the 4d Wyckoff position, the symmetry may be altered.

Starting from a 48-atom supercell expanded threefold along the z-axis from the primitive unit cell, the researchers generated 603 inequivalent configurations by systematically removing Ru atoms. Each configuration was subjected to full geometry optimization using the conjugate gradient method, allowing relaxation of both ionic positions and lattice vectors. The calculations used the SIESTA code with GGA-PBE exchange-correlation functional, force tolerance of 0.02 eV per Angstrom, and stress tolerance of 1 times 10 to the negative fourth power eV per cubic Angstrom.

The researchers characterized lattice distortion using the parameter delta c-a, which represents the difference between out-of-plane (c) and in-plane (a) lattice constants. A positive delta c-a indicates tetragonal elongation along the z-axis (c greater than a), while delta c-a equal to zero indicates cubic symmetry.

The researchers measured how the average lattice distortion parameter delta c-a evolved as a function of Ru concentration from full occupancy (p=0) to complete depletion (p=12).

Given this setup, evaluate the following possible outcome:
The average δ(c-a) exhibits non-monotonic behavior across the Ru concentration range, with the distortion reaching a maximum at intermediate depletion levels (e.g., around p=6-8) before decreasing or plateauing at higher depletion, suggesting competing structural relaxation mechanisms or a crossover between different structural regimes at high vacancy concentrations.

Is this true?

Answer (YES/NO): YES